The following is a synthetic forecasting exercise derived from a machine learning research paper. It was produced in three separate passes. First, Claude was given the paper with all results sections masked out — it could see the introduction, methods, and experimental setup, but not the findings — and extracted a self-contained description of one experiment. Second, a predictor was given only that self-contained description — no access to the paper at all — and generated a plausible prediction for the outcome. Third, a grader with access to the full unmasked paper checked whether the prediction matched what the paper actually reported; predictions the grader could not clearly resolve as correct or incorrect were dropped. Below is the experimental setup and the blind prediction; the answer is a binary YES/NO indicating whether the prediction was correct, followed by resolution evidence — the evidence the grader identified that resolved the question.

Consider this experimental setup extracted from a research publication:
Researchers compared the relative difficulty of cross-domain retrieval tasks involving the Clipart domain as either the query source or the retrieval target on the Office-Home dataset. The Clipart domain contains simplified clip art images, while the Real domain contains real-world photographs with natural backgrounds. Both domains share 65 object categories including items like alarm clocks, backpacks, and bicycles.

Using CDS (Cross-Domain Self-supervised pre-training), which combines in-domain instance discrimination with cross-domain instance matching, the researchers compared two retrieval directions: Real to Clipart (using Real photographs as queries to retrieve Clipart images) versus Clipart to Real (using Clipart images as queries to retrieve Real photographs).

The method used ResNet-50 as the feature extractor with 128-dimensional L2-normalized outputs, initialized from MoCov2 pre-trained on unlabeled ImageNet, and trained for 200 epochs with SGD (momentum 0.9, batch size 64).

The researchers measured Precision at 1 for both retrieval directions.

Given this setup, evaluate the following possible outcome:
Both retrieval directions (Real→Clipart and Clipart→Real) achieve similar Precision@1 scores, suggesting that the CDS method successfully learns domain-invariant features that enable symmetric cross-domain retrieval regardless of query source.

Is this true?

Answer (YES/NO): NO